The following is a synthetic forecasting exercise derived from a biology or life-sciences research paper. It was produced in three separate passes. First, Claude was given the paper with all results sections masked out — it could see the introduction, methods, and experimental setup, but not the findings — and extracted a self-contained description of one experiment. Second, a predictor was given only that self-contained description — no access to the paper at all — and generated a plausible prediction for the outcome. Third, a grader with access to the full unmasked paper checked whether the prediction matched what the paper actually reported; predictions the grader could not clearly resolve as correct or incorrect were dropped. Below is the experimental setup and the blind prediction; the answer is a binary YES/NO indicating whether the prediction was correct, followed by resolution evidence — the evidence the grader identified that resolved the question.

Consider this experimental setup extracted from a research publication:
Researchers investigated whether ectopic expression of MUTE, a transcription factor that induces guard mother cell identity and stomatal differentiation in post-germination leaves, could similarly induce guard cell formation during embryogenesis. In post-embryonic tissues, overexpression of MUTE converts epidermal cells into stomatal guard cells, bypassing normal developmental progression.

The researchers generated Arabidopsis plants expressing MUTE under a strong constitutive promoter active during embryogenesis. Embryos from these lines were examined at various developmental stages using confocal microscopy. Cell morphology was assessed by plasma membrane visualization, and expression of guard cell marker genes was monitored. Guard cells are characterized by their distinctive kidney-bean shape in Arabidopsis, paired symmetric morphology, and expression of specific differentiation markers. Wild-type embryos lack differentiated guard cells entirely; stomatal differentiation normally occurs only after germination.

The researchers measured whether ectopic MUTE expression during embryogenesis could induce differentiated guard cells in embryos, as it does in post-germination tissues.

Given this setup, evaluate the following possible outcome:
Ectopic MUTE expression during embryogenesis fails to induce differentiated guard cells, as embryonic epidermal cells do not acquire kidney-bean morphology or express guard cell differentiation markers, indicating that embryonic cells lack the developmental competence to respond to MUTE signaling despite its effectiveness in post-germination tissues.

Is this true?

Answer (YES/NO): YES